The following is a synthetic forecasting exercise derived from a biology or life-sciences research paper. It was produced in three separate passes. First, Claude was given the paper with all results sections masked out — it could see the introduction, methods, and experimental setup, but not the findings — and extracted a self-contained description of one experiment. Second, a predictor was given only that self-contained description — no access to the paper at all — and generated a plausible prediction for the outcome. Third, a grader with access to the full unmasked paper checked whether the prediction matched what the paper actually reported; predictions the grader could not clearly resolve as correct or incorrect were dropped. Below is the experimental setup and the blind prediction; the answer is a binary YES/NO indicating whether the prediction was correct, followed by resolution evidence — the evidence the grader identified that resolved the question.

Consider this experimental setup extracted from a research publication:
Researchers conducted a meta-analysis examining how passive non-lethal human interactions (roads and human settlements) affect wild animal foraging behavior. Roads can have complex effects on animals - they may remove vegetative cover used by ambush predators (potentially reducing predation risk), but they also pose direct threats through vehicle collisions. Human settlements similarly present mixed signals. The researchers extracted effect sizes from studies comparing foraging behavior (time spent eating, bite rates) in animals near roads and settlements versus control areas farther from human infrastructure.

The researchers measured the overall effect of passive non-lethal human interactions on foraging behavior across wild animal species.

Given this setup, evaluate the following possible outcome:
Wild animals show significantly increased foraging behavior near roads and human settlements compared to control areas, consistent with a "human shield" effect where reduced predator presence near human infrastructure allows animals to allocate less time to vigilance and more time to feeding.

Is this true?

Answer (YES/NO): NO